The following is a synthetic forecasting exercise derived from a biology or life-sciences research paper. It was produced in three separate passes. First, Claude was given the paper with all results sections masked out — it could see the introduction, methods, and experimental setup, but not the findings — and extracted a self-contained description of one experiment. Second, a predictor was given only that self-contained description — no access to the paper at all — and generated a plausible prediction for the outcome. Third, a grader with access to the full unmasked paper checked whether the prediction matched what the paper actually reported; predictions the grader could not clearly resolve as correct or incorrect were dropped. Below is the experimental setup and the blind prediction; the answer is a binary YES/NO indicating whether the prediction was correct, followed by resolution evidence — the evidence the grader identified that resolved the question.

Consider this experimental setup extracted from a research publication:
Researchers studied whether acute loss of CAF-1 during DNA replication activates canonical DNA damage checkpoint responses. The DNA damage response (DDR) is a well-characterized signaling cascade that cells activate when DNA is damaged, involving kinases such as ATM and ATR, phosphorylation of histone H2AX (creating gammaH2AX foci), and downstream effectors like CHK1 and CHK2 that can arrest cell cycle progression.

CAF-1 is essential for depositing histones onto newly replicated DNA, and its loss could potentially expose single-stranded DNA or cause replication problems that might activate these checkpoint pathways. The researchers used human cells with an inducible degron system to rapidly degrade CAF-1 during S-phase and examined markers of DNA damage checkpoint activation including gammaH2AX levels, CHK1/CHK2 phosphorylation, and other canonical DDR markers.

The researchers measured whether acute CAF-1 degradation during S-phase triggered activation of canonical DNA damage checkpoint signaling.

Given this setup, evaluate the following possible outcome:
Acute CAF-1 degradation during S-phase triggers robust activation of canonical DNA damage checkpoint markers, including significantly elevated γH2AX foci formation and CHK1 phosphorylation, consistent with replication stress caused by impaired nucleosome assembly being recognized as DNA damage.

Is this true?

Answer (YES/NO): NO